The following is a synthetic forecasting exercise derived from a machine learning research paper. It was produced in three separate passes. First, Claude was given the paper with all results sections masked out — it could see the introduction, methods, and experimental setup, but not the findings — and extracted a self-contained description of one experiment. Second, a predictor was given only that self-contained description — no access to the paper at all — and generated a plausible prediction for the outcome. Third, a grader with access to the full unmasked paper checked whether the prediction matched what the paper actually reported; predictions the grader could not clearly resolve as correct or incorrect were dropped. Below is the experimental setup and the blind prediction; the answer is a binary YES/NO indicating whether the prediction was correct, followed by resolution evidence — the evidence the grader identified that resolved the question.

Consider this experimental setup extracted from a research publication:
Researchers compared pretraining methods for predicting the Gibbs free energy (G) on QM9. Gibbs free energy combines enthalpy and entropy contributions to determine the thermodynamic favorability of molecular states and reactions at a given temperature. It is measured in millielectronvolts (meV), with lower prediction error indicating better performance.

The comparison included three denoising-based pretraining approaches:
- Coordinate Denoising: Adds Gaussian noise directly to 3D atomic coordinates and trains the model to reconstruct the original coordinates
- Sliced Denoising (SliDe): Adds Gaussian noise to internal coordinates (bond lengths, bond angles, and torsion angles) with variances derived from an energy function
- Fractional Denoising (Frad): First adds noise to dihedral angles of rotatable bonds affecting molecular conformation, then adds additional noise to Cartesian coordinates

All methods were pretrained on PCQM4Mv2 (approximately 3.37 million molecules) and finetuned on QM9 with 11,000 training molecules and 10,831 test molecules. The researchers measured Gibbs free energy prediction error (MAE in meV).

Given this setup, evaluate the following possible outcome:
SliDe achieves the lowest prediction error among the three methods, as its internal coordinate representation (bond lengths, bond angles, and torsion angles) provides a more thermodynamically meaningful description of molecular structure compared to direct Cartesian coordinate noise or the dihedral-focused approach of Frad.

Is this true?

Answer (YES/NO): NO